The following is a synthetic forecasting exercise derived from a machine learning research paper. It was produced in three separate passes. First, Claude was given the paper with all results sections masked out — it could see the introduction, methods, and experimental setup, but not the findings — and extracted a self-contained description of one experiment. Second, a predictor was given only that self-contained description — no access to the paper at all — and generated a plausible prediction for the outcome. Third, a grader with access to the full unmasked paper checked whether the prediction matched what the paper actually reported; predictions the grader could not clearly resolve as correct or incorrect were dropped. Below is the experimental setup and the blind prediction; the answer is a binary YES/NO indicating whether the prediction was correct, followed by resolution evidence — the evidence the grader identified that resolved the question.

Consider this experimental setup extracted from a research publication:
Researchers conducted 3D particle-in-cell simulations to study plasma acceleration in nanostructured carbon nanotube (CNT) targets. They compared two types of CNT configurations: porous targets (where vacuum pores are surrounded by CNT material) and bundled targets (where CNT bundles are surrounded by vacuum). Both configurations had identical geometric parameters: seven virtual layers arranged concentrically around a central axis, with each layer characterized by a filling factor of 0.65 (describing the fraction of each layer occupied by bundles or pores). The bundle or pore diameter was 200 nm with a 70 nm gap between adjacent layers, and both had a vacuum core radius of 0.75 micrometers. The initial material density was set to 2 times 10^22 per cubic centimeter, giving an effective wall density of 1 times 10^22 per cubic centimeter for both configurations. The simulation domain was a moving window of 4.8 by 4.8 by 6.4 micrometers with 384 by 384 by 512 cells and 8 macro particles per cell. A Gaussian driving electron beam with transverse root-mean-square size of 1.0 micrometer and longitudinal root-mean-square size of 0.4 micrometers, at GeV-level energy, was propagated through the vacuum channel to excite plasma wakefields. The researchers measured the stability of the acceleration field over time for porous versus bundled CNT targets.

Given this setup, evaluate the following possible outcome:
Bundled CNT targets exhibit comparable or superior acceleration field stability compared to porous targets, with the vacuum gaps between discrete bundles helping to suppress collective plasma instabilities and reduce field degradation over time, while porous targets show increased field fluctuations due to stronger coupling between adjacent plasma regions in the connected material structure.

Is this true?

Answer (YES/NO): NO